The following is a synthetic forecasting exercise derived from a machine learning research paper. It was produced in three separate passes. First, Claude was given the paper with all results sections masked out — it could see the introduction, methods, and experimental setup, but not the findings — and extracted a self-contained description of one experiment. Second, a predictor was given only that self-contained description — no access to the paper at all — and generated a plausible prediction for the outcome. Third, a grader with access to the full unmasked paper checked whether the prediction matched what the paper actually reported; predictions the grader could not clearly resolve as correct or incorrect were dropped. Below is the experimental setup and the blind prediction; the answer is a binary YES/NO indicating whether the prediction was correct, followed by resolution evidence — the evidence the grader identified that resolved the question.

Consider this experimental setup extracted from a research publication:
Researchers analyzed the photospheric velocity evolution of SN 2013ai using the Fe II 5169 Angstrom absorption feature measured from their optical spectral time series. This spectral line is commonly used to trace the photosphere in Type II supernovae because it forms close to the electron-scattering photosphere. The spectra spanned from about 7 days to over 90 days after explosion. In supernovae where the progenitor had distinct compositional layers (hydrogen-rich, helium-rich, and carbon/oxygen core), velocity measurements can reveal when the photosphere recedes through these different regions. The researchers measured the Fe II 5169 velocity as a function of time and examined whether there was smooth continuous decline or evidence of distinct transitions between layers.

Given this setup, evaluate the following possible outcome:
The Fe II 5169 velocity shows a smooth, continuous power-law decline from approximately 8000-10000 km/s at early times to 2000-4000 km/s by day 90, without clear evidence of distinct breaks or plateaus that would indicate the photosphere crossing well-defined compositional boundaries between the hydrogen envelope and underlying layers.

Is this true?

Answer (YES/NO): NO